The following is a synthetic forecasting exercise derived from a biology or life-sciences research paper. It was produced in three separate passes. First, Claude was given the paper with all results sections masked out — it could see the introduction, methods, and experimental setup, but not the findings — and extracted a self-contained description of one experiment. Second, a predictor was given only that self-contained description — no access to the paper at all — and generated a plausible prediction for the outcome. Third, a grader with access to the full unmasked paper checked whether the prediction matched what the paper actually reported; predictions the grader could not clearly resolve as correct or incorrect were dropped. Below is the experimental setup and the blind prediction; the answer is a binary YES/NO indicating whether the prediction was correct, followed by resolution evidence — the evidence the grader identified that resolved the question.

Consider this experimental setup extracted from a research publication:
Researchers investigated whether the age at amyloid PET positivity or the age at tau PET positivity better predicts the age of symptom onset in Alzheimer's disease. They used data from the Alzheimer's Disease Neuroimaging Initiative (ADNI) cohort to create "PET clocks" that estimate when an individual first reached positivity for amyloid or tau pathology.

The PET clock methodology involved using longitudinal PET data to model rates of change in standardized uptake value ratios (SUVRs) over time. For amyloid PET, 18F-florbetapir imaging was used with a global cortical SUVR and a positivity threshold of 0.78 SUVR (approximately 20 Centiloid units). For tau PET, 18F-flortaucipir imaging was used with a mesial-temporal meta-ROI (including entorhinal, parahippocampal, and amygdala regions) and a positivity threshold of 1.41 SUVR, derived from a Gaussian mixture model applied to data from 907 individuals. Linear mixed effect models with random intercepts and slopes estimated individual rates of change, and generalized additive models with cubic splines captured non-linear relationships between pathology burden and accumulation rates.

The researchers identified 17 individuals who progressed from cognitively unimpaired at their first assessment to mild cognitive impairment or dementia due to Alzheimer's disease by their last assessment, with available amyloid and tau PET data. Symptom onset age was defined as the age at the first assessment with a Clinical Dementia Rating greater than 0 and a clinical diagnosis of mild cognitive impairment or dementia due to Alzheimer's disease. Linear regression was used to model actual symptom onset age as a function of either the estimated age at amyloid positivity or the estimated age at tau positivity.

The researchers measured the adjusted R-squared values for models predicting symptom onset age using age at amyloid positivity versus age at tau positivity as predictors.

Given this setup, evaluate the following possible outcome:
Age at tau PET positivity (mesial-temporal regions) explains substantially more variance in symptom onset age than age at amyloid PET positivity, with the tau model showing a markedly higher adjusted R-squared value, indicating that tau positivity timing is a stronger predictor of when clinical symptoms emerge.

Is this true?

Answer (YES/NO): YES